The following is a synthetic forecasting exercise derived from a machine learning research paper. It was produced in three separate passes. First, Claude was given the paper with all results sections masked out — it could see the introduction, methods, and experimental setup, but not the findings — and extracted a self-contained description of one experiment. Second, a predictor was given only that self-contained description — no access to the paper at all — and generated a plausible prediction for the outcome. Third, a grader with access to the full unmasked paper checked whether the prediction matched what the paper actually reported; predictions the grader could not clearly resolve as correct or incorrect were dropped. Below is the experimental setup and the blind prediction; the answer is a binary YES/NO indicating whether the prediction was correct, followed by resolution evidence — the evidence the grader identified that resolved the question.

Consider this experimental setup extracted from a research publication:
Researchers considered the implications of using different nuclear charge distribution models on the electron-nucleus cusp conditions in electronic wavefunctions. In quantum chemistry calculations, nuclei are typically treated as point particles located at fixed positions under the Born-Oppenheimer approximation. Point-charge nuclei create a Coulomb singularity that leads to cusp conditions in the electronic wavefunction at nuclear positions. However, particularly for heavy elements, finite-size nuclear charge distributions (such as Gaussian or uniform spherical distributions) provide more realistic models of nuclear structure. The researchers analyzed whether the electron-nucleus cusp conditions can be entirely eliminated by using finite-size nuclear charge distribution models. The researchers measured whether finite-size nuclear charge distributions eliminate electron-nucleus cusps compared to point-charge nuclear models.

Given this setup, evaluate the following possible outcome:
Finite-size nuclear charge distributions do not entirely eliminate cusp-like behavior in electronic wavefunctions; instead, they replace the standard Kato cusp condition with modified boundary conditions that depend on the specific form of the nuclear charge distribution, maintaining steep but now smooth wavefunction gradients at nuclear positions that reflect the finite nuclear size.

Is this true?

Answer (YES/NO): NO